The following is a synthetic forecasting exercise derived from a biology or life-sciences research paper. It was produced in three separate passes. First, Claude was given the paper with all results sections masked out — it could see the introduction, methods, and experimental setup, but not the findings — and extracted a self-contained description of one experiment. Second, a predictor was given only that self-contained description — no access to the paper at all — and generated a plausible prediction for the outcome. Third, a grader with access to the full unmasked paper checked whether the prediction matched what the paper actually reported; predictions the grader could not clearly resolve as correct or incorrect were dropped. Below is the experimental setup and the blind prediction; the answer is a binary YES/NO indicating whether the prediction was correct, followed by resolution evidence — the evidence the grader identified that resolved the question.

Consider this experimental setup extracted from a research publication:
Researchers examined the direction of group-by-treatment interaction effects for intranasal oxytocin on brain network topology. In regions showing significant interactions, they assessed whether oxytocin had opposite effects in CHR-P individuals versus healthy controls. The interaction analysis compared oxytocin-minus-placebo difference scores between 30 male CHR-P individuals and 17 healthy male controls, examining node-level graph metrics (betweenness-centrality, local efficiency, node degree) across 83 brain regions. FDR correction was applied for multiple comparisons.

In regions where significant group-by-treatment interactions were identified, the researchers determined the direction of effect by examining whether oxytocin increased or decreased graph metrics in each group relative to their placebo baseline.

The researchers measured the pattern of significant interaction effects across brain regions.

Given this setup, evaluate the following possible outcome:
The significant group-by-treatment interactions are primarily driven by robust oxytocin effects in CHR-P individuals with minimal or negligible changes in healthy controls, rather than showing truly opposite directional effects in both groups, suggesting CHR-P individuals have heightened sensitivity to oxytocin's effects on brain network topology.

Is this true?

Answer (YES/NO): NO